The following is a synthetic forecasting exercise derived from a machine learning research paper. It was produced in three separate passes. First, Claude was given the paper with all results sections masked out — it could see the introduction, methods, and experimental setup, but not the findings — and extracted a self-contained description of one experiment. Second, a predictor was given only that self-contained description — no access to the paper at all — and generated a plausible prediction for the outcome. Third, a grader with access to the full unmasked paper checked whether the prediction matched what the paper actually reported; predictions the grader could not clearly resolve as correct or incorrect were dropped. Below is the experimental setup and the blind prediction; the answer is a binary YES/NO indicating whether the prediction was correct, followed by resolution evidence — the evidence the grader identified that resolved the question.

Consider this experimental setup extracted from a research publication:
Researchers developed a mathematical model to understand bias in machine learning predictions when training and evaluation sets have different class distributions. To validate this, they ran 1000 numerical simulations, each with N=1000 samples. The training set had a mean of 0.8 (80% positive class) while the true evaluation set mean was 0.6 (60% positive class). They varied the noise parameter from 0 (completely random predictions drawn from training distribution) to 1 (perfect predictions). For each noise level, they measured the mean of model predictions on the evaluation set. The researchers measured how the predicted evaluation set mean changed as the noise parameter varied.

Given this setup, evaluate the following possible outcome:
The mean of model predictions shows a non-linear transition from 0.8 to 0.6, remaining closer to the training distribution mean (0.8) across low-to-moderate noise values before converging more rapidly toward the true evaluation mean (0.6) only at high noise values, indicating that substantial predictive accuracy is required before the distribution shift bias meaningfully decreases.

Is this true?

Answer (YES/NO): NO